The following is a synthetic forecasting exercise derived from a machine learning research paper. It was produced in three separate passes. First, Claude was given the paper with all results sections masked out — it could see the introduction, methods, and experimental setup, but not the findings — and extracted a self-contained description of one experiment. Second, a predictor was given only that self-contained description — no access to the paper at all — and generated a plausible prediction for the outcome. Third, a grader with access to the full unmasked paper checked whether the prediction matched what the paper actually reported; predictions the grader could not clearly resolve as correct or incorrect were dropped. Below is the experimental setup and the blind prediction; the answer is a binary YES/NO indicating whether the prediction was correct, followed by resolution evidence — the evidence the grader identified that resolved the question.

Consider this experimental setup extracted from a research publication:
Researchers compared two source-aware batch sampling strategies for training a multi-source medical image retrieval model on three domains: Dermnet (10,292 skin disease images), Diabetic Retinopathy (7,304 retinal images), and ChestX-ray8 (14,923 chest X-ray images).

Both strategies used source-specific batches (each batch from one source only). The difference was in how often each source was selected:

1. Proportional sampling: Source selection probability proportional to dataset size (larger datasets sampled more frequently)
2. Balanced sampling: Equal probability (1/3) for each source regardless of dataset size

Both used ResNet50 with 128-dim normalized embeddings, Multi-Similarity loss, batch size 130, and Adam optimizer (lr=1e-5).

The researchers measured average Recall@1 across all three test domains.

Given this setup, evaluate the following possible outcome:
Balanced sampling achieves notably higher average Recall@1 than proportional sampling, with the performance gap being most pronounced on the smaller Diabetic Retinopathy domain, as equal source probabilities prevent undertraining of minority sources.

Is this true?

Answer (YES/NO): NO